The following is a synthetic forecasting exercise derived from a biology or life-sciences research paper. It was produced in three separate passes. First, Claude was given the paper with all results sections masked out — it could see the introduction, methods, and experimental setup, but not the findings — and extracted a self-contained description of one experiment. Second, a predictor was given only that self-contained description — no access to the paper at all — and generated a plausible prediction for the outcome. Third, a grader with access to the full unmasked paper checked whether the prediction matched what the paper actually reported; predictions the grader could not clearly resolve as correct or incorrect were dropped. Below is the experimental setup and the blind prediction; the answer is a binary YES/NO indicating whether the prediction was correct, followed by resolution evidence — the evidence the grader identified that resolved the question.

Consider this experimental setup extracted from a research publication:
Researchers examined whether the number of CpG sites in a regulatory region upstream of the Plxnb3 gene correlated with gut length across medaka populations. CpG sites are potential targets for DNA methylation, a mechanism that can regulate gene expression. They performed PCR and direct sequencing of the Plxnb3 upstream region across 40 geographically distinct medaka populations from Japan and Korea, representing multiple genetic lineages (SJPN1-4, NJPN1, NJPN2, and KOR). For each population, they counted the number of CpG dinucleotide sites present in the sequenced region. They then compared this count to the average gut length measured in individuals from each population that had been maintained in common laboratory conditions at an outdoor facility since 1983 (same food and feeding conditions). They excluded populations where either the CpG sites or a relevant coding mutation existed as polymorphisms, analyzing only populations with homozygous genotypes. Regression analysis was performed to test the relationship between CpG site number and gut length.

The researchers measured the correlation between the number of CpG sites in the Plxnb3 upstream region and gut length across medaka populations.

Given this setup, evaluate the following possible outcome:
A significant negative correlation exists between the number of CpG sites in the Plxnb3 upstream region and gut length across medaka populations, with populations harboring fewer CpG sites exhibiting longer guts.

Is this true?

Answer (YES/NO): NO